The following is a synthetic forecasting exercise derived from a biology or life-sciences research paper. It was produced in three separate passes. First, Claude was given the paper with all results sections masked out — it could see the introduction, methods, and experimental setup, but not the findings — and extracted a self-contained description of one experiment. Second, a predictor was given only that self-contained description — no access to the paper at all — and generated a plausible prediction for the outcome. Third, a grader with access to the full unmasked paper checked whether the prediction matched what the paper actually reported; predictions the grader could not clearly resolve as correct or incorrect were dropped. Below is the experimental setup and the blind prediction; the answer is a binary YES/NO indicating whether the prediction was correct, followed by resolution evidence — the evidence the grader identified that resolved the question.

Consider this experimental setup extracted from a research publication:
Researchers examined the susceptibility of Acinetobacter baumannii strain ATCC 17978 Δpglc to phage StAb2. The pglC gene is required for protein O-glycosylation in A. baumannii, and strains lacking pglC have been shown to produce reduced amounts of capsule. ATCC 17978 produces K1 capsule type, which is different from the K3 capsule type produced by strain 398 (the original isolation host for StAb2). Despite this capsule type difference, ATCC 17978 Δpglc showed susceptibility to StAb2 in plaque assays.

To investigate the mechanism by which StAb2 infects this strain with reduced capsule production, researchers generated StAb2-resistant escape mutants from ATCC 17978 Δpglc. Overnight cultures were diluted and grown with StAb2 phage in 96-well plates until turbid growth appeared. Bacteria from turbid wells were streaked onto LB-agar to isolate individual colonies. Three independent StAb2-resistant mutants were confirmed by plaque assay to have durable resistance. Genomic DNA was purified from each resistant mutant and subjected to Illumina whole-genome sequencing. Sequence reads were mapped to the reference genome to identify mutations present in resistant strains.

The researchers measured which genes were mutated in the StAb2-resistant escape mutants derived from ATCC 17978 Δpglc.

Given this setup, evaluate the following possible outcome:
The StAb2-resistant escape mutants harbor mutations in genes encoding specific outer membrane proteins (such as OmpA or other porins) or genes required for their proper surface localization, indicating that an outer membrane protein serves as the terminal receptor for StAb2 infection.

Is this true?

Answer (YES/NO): YES